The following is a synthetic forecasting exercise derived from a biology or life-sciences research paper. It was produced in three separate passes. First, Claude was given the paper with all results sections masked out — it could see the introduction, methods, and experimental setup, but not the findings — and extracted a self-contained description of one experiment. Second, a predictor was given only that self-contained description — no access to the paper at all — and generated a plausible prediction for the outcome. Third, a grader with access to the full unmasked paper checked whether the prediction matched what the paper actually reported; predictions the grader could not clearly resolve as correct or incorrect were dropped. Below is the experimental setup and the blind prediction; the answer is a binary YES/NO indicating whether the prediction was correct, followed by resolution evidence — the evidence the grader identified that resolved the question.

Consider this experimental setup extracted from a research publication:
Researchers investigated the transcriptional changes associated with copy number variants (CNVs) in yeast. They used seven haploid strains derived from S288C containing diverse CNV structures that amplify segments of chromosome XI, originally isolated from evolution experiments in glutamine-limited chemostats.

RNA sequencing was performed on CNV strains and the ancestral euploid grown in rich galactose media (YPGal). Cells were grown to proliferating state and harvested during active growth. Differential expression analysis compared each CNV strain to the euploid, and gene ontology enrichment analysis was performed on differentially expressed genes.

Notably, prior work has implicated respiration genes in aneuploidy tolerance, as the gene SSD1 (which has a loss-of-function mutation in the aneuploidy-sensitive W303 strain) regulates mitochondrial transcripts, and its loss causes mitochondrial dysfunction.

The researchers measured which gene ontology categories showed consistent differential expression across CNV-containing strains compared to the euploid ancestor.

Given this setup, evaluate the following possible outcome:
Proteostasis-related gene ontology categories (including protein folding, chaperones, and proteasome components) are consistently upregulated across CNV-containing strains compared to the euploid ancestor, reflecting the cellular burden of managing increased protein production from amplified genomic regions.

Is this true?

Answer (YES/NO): NO